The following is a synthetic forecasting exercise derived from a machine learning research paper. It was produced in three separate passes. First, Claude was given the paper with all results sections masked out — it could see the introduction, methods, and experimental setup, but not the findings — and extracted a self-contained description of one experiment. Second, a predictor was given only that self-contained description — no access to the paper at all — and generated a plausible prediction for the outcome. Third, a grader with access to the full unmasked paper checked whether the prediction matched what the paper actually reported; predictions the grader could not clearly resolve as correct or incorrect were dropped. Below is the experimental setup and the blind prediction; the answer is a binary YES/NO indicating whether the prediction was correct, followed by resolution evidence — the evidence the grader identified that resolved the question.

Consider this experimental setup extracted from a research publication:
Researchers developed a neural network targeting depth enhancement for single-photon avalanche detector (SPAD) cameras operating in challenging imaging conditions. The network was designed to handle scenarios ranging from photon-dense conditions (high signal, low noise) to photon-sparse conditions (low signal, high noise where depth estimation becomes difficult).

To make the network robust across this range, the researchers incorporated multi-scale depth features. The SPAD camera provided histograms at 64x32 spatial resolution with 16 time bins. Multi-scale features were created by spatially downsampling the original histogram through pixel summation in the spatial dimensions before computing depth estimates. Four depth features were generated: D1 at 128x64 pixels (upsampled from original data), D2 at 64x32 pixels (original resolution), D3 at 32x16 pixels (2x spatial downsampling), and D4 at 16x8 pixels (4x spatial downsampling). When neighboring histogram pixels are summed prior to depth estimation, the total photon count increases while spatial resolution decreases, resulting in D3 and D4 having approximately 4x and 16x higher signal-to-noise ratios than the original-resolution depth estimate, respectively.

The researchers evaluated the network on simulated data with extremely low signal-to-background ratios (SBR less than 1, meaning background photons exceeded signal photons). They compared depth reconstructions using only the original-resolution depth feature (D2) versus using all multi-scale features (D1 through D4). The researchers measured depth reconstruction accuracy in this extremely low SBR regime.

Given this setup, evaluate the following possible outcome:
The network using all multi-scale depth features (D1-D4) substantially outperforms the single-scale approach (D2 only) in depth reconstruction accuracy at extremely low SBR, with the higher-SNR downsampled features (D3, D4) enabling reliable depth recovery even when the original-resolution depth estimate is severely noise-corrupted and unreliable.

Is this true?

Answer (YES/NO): YES